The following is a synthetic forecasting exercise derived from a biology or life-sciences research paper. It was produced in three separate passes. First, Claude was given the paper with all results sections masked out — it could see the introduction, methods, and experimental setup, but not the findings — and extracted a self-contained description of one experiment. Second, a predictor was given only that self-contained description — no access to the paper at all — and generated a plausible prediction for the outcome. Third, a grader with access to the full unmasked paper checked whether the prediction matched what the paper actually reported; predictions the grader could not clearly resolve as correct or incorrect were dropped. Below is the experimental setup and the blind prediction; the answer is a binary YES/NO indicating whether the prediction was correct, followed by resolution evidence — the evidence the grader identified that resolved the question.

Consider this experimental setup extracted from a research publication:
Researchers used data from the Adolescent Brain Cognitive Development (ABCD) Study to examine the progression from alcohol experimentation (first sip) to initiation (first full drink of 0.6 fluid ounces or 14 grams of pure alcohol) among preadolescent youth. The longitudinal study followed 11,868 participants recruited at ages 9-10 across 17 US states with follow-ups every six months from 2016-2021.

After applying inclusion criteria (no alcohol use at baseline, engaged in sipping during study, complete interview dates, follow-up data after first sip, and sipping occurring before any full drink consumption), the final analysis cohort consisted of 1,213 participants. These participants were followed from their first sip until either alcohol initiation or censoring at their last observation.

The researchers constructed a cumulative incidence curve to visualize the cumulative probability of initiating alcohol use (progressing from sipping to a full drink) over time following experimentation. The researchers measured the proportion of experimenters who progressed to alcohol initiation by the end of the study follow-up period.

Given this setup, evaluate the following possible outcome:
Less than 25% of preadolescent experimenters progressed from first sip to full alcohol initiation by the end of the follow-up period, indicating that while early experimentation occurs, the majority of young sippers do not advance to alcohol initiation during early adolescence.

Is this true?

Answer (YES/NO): YES